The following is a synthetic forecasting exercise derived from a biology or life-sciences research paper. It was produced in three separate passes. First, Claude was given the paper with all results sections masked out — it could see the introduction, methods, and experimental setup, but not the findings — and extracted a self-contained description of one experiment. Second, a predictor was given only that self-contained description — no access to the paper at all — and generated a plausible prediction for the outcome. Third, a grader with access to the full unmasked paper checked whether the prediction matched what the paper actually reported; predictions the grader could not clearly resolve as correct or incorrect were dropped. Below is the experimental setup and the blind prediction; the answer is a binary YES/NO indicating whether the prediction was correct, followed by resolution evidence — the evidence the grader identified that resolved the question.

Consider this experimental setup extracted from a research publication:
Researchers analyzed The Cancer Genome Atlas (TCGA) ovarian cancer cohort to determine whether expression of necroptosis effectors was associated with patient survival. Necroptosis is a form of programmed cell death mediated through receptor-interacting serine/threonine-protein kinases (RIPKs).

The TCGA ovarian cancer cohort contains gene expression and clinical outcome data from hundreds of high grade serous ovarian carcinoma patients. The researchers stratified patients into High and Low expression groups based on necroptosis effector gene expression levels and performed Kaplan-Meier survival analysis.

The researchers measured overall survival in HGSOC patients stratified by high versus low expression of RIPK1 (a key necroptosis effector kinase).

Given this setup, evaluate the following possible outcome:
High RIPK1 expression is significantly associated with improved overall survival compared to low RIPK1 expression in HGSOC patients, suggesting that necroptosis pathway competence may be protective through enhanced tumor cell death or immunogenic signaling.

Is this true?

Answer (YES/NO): YES